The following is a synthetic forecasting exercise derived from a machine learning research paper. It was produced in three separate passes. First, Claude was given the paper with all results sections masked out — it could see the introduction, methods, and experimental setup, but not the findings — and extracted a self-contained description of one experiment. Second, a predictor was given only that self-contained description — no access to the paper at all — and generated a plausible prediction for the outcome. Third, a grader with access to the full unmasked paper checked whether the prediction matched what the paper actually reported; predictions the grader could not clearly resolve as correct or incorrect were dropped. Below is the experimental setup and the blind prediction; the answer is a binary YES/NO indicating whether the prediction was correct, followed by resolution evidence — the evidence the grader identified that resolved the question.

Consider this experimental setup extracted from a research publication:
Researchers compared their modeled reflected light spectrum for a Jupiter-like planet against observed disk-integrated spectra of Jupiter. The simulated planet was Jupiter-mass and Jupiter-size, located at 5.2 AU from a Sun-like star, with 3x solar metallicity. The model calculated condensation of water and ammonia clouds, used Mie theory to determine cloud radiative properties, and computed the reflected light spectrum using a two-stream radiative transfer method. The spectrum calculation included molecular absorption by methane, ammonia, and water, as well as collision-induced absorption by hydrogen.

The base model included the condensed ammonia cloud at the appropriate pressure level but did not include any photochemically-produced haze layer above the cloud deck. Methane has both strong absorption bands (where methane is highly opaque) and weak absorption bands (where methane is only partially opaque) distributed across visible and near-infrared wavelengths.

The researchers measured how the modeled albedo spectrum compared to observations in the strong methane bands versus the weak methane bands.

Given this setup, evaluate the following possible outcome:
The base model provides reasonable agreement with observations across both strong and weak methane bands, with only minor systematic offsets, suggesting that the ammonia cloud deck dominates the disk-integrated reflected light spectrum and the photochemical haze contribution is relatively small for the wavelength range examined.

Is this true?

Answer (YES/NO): NO